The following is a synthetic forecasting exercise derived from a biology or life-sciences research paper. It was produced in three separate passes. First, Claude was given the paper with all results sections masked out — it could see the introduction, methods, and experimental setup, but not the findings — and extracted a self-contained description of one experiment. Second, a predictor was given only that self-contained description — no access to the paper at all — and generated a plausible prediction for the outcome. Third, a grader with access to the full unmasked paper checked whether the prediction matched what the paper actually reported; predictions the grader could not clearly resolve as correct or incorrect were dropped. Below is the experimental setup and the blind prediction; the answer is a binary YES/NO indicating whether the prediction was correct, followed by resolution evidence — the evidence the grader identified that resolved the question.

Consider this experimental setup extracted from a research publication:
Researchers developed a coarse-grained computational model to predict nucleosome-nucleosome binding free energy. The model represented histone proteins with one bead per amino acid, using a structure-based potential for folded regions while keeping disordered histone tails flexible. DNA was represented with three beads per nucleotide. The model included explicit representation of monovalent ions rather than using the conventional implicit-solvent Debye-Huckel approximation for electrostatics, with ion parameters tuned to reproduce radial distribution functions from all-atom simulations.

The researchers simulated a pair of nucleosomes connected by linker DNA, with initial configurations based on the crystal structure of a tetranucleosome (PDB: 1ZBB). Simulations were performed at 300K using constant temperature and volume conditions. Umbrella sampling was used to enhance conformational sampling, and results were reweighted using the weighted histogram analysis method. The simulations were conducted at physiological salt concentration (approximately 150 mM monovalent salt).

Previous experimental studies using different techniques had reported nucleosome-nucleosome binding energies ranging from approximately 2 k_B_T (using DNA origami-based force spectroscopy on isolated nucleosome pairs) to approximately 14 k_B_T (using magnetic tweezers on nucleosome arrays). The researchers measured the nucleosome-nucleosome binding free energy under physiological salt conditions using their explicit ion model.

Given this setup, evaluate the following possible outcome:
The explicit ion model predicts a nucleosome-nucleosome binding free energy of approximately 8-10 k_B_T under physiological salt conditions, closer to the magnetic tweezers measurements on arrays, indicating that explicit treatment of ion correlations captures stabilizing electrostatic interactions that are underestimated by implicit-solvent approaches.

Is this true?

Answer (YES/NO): YES